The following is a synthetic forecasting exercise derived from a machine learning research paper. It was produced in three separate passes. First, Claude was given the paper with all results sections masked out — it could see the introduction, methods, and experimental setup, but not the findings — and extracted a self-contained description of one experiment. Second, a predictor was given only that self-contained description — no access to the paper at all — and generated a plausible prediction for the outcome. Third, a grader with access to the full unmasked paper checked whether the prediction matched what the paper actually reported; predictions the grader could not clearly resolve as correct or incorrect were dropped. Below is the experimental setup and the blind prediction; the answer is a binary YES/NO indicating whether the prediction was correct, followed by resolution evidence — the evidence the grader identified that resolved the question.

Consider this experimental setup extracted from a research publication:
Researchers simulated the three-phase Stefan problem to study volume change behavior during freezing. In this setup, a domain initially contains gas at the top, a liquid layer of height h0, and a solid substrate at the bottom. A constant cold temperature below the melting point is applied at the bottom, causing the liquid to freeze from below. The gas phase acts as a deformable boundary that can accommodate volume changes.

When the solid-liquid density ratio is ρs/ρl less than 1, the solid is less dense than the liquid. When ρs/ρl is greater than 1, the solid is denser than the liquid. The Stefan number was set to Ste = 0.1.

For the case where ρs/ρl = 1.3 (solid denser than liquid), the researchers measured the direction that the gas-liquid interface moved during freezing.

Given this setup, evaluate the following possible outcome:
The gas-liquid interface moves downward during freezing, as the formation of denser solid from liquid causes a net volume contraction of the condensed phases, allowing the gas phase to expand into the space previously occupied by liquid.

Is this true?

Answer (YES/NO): YES